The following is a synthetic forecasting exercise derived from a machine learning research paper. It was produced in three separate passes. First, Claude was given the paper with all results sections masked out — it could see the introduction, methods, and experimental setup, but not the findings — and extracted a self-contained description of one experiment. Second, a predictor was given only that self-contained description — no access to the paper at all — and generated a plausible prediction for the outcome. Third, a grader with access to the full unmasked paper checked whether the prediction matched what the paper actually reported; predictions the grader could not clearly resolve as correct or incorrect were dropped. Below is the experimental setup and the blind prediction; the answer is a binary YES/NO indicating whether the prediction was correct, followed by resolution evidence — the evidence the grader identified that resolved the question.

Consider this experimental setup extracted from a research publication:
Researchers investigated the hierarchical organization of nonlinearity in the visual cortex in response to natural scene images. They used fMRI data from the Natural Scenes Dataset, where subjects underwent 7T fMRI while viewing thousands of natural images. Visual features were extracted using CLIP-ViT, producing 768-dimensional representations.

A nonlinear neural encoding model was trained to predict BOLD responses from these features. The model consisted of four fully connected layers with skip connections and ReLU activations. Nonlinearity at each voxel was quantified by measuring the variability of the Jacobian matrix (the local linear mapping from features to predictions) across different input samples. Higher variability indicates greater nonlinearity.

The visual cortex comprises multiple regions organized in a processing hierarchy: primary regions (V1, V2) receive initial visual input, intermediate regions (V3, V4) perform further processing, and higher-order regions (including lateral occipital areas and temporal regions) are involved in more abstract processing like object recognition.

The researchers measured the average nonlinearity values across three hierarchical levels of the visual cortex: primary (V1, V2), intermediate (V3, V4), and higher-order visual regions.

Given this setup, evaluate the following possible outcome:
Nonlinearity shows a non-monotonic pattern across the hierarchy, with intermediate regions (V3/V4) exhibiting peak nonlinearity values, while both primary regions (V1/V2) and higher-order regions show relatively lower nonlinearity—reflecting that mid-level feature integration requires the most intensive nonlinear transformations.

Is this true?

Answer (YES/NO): NO